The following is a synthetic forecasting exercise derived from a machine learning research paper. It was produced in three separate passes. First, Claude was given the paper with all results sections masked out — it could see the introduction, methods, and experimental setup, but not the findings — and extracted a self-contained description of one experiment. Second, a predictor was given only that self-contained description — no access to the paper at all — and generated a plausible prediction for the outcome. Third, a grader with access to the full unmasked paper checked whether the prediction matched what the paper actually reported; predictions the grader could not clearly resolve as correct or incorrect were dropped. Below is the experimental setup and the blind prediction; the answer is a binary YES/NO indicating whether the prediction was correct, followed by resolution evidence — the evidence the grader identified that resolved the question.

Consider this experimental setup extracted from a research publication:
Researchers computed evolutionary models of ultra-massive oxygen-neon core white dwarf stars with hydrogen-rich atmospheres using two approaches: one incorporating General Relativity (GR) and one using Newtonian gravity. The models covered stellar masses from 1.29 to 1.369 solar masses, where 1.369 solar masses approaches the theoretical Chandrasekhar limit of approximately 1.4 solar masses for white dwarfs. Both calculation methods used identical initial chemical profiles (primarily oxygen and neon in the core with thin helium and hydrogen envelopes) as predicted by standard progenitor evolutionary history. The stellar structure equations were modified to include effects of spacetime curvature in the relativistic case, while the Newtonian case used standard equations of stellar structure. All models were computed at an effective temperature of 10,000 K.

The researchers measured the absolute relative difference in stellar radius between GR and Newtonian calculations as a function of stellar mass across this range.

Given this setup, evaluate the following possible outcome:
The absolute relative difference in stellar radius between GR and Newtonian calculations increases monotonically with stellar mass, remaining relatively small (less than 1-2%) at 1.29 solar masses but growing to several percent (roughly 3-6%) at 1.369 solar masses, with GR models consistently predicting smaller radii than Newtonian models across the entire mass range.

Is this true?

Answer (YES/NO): NO